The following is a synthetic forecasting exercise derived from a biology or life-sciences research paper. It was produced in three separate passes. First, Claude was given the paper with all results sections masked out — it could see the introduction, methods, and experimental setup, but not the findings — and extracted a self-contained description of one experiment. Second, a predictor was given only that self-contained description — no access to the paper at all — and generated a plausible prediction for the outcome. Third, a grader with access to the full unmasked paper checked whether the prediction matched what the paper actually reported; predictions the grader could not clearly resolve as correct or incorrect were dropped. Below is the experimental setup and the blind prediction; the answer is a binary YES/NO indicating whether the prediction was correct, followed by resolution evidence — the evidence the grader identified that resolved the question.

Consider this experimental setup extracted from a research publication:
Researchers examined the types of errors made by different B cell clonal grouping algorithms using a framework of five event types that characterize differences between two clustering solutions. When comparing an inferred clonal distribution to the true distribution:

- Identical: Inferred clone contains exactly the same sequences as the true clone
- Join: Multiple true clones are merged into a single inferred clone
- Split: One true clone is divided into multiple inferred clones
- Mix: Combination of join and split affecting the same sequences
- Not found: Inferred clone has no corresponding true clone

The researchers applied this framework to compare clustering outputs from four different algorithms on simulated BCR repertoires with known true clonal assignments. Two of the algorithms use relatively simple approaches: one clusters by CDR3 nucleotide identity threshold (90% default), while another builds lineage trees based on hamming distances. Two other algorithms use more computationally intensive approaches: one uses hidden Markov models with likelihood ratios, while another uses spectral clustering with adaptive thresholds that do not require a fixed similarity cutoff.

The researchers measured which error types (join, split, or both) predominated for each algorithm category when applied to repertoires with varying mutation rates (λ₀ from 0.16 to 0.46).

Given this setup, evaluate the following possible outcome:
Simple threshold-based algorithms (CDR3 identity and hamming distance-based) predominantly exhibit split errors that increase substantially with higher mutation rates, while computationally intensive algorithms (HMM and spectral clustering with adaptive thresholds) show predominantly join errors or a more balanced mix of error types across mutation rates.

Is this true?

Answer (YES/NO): NO